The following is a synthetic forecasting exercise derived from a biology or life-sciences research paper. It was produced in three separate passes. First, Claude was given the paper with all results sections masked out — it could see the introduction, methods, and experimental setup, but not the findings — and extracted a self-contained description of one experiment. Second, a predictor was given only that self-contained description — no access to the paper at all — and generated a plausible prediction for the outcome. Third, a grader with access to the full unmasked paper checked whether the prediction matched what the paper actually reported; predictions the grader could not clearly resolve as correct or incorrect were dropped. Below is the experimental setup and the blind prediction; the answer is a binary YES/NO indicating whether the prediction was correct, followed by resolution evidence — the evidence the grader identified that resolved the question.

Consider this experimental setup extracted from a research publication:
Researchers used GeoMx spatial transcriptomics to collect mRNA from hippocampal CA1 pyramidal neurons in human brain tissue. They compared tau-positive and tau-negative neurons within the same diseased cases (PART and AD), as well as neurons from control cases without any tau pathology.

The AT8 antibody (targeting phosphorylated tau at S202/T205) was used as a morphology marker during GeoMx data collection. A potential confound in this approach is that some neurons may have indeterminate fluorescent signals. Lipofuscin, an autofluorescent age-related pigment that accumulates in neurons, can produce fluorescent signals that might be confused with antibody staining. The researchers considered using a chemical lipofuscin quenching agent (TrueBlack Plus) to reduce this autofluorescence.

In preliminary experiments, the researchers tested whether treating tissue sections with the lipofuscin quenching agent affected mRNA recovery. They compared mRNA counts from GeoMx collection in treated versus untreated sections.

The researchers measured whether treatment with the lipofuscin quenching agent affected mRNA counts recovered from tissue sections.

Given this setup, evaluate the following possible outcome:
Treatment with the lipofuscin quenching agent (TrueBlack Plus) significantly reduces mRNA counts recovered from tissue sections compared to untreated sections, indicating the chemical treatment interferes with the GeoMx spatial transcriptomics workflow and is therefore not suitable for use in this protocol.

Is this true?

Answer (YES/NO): YES